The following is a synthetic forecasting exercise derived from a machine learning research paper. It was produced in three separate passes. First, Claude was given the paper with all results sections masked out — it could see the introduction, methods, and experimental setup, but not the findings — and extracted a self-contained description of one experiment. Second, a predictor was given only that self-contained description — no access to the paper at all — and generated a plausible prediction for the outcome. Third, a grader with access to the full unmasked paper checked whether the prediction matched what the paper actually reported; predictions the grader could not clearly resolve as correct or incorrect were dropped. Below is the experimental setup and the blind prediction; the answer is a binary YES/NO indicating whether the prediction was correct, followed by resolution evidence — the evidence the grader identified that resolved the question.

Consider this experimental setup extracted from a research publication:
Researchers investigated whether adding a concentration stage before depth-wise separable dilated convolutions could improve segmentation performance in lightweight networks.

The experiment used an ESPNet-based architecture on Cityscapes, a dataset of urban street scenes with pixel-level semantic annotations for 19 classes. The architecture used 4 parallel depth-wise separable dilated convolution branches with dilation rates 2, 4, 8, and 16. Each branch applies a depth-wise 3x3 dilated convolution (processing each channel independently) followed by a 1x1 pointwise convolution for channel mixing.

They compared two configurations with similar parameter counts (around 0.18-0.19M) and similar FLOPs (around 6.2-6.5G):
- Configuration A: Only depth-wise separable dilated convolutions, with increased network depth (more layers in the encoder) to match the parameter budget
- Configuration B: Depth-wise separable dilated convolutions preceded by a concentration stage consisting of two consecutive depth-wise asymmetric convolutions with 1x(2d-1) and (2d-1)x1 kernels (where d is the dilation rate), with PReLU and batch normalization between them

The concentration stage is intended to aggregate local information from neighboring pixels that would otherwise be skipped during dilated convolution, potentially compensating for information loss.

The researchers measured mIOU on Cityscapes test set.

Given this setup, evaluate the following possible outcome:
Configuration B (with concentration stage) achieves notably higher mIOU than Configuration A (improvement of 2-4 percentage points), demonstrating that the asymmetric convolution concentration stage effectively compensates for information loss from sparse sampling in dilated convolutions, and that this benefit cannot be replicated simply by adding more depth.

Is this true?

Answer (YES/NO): NO